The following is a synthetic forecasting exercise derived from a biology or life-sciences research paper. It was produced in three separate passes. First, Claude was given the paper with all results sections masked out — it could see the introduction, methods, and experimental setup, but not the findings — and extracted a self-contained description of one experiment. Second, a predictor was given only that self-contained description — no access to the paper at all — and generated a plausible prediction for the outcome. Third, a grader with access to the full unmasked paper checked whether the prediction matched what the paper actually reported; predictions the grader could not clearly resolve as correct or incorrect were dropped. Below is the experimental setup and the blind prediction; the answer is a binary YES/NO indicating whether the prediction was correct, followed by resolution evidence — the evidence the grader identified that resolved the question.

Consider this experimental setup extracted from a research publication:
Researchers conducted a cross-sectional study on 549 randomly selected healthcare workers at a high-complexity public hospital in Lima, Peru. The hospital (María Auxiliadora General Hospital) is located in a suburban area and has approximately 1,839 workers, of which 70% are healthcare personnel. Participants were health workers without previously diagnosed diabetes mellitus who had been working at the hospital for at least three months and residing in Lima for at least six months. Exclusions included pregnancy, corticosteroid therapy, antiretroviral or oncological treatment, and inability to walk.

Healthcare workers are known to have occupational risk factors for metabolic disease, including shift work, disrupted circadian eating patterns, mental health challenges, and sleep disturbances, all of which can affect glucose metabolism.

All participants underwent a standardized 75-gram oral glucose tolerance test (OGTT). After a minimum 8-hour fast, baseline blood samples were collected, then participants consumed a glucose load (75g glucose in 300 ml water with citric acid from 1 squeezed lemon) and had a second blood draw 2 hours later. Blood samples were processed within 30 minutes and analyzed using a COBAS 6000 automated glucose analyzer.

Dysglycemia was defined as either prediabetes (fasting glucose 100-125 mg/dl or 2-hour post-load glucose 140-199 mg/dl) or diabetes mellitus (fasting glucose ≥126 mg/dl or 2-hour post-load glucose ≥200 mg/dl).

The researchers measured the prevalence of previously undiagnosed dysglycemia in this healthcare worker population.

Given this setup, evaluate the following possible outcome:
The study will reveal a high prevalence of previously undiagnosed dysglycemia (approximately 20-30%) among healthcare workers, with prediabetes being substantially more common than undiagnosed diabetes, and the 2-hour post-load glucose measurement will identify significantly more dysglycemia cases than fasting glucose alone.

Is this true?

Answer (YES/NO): NO